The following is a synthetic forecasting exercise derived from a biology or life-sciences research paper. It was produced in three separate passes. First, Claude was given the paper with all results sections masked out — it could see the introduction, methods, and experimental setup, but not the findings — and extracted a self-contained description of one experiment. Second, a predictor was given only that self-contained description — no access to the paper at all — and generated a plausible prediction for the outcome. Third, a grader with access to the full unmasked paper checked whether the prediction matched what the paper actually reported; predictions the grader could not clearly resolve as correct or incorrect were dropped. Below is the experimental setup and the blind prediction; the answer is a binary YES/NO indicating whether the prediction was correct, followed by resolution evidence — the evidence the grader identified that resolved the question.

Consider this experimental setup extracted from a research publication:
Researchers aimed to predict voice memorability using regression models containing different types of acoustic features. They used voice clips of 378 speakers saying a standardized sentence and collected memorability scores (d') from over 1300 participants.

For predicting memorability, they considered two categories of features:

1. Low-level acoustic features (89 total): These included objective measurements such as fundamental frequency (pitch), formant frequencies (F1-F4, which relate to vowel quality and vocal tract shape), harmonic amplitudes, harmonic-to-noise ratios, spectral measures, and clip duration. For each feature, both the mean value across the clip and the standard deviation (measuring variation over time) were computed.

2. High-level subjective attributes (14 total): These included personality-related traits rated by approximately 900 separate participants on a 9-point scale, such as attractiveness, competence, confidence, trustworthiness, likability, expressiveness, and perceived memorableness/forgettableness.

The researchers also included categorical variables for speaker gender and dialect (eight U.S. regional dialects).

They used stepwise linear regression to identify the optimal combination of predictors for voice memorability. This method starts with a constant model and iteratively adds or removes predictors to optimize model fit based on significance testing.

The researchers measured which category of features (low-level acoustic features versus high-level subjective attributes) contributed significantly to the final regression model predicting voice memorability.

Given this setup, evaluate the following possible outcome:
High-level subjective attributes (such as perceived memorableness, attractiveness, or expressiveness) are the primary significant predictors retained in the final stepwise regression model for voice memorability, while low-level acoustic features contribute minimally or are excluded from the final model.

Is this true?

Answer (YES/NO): NO